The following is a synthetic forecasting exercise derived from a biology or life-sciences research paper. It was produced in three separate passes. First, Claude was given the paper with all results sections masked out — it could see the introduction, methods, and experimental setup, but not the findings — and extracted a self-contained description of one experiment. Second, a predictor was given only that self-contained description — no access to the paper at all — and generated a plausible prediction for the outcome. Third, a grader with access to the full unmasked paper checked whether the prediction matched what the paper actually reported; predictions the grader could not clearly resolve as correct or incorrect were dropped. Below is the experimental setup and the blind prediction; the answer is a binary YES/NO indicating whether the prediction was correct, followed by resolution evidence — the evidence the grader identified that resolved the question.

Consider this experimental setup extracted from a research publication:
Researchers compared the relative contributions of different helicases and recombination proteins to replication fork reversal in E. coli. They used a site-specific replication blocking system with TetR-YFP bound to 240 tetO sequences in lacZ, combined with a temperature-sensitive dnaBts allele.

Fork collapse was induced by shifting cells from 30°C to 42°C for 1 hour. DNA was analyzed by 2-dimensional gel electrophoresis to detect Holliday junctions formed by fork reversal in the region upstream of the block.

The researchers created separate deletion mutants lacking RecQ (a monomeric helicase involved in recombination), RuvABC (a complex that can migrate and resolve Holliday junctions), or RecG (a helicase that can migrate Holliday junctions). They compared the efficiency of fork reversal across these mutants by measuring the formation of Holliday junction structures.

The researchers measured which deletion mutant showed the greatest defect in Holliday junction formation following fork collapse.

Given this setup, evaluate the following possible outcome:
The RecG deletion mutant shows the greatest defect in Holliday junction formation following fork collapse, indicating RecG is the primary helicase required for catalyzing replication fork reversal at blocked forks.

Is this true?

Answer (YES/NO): NO